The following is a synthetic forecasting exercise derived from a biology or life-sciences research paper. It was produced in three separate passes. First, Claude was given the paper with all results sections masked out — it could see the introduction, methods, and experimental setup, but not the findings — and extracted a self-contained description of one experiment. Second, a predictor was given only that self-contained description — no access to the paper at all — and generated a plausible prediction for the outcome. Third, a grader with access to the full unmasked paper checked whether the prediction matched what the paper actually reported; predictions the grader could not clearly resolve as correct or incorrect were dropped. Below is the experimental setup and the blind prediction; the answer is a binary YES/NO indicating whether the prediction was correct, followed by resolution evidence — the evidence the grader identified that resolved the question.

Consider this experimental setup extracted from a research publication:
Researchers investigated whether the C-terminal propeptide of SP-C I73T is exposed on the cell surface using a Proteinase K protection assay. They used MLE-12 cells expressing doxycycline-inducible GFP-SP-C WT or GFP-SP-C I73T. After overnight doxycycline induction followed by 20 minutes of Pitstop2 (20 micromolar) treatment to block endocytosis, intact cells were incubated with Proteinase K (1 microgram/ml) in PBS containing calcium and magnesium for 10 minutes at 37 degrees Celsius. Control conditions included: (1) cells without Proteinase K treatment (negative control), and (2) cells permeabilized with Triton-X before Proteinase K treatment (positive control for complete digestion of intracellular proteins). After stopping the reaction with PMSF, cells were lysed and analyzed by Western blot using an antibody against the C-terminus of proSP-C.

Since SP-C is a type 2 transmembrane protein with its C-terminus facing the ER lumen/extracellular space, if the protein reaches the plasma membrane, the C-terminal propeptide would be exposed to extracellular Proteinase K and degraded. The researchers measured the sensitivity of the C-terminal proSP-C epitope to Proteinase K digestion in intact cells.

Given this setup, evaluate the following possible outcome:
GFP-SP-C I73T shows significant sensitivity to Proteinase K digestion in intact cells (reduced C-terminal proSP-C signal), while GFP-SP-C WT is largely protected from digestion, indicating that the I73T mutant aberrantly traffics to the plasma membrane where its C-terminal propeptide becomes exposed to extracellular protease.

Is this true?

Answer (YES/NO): YES